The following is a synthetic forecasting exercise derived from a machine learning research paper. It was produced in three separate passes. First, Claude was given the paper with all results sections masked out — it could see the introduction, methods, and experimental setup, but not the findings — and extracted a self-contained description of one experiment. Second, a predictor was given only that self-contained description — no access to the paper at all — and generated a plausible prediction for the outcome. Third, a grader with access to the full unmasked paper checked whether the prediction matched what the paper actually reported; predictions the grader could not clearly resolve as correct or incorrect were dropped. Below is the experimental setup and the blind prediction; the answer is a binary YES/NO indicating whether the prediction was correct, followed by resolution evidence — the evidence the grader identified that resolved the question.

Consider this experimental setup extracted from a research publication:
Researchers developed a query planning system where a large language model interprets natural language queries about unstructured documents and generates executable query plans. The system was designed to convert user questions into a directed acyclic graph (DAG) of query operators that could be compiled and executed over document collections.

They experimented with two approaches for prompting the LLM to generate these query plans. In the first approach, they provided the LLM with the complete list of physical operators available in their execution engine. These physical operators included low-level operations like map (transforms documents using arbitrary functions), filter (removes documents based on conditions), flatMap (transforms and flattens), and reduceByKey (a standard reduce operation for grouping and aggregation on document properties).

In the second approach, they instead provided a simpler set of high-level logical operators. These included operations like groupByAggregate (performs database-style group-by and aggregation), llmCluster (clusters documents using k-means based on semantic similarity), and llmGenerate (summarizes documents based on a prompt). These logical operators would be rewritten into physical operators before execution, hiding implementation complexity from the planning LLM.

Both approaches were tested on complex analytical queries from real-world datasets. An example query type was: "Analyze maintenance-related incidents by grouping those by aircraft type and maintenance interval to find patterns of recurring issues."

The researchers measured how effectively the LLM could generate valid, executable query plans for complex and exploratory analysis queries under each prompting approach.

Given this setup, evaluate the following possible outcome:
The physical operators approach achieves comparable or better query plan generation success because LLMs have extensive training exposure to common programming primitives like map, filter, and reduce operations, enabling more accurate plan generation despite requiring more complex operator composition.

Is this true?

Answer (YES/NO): NO